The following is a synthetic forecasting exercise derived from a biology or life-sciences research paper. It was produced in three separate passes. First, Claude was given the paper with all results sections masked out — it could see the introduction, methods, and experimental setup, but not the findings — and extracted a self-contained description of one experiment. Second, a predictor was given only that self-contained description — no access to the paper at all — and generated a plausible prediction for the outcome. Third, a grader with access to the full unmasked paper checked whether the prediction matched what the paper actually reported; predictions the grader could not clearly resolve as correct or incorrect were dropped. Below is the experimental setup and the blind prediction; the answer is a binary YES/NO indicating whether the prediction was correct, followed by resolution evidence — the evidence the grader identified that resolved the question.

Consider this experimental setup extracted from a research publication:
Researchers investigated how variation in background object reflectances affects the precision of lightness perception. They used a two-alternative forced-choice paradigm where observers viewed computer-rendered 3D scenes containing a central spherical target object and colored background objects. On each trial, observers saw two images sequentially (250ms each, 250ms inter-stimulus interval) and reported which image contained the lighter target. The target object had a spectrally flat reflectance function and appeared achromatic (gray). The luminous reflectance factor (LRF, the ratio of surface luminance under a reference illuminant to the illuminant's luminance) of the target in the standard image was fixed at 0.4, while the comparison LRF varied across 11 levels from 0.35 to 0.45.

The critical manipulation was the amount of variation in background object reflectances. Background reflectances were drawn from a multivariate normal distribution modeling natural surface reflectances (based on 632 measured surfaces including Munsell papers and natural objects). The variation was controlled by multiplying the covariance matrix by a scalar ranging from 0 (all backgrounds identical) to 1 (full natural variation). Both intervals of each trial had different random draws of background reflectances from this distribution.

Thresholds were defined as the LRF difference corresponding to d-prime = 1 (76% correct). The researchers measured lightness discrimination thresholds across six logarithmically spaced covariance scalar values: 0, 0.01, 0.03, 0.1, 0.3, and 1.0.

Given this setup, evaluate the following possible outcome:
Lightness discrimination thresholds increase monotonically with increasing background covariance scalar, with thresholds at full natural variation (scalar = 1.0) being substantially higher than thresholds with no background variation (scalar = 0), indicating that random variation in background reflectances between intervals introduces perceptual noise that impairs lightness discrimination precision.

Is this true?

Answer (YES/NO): YES